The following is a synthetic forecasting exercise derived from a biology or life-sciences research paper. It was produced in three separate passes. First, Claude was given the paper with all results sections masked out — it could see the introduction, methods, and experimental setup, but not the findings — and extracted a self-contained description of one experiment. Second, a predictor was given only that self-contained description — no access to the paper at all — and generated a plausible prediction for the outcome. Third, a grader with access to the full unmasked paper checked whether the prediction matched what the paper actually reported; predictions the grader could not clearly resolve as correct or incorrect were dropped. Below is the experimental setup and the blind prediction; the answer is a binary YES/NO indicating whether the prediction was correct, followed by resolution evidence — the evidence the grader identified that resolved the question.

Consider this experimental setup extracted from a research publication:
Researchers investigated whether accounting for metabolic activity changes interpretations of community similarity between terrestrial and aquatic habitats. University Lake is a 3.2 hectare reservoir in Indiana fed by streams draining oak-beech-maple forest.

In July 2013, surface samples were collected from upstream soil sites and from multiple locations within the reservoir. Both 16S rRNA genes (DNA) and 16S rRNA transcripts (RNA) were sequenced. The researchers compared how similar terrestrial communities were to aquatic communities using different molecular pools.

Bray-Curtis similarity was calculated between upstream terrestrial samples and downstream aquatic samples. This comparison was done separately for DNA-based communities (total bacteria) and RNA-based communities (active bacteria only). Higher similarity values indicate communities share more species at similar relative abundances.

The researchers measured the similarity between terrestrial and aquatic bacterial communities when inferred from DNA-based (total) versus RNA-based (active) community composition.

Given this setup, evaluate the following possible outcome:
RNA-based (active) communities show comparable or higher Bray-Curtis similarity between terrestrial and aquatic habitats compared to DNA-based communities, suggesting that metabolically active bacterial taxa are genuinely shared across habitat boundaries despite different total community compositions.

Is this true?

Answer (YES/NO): NO